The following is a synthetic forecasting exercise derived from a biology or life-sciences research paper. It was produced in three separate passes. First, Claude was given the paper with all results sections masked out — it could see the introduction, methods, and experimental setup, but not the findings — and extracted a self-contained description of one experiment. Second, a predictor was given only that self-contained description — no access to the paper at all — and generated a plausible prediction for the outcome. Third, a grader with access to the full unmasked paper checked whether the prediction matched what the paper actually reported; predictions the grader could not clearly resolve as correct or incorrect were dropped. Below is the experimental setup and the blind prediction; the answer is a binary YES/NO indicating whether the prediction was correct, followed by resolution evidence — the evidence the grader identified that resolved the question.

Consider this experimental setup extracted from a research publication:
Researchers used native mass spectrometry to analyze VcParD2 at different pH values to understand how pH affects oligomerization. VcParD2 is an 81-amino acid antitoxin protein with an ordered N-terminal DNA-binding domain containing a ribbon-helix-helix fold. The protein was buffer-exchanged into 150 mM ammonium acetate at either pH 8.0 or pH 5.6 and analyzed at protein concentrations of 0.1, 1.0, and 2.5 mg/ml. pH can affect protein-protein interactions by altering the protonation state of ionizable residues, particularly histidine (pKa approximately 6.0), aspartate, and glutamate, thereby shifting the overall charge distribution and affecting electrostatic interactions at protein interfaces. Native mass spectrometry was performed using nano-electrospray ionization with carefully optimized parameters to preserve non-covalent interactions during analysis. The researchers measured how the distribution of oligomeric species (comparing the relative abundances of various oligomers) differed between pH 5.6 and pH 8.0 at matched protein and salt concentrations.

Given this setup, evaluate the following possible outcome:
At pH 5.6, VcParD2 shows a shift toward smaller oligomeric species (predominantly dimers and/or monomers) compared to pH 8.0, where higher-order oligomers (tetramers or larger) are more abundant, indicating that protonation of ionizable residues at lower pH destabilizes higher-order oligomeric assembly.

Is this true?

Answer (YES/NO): NO